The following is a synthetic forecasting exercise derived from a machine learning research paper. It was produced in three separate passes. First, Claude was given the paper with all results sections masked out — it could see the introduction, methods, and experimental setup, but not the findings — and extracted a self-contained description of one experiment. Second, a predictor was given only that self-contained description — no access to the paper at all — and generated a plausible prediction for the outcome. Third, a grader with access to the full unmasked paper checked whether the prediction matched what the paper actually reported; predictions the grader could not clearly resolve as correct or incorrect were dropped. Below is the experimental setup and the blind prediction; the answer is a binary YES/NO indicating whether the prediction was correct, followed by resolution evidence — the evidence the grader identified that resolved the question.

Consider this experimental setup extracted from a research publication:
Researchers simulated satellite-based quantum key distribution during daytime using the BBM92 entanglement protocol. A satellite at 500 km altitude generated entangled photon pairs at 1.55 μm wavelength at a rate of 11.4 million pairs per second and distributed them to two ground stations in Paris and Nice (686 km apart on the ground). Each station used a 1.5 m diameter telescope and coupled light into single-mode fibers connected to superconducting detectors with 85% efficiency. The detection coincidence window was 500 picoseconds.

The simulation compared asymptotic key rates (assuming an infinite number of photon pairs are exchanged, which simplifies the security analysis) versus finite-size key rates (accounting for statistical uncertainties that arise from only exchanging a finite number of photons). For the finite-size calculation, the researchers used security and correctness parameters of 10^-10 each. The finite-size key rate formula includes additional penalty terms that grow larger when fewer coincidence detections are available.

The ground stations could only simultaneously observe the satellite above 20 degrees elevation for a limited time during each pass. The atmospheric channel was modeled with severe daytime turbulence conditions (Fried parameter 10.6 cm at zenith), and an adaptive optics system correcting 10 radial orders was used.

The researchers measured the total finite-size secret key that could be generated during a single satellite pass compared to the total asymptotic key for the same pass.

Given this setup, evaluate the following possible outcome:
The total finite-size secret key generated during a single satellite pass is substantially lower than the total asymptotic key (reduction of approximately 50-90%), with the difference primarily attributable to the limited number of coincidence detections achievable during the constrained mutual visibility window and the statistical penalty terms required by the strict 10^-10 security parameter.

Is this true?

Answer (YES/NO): NO